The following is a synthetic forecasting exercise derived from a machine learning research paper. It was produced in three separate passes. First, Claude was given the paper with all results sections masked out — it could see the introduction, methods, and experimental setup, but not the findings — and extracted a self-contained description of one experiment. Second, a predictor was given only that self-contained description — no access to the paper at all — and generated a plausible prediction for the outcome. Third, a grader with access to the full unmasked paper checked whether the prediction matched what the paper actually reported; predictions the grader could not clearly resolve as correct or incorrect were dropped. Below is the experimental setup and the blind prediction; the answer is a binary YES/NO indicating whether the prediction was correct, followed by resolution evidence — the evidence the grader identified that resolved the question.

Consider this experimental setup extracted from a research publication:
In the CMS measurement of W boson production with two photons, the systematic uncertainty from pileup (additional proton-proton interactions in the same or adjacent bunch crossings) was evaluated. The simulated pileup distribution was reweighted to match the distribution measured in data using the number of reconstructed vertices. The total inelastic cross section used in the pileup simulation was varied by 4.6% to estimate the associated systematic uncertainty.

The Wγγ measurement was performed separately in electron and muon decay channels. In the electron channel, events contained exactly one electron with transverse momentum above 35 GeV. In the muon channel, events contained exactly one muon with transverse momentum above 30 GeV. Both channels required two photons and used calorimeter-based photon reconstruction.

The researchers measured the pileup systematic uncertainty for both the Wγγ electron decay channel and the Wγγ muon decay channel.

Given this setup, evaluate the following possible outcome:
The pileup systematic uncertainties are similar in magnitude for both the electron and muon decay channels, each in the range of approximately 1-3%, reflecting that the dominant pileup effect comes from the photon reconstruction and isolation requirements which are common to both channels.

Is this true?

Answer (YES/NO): NO